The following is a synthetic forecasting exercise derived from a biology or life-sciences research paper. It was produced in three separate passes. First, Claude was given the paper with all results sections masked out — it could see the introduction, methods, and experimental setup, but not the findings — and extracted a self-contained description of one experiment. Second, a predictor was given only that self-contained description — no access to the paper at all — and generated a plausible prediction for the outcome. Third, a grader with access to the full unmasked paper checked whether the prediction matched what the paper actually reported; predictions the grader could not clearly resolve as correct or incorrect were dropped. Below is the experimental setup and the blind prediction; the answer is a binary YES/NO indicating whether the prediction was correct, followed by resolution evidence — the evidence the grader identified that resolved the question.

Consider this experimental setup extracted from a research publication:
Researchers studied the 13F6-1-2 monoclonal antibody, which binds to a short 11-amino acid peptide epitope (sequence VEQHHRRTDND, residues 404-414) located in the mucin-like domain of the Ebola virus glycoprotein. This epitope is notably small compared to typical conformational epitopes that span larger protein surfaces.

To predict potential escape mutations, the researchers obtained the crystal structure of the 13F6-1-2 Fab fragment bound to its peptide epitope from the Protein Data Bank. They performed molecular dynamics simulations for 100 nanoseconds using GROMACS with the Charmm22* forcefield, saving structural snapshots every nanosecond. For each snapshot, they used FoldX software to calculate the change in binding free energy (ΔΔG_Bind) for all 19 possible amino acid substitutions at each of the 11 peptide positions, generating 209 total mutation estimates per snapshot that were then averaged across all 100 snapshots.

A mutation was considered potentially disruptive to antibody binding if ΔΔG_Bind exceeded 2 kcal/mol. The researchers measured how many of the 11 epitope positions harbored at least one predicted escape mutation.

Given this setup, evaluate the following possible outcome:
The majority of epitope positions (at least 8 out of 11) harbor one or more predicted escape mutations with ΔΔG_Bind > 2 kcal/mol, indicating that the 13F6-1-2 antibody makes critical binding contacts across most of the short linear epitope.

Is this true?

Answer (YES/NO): NO